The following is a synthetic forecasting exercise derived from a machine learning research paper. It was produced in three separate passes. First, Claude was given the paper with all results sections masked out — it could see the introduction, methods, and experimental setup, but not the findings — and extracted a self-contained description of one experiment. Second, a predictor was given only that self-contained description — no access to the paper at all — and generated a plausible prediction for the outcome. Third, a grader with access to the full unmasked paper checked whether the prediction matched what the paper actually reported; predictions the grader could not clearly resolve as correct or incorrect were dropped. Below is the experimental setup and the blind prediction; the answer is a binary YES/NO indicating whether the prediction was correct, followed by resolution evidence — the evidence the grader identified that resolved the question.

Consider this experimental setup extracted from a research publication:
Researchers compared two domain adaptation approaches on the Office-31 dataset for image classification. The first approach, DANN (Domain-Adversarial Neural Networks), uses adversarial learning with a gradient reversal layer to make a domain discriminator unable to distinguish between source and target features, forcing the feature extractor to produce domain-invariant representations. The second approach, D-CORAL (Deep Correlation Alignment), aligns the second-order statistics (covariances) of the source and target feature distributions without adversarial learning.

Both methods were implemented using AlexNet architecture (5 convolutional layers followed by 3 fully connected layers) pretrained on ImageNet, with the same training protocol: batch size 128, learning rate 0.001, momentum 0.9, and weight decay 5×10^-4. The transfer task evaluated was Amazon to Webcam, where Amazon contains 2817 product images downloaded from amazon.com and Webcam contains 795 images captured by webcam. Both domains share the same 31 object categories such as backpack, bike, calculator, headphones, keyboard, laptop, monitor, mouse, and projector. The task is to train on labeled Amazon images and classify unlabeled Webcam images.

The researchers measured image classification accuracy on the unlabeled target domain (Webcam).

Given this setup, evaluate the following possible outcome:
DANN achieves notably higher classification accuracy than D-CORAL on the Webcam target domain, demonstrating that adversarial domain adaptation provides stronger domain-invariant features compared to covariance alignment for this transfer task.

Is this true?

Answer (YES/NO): YES